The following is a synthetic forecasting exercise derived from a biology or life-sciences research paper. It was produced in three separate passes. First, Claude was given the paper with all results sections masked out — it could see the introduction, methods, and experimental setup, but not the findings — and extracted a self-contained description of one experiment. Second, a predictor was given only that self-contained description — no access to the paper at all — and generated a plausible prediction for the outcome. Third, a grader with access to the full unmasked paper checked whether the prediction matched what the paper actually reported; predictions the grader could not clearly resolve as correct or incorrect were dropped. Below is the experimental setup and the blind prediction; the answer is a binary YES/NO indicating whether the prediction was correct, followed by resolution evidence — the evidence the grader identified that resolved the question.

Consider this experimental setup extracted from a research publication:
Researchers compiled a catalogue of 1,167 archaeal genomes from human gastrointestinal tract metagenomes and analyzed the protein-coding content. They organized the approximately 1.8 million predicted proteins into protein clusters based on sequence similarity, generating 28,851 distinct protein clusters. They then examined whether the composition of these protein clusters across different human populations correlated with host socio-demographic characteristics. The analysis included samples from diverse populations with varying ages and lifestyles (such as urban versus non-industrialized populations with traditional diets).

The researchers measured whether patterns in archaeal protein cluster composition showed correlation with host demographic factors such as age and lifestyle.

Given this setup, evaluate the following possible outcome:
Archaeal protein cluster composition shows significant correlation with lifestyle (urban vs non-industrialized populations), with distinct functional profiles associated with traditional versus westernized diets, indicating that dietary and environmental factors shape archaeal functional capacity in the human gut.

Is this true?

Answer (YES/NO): NO